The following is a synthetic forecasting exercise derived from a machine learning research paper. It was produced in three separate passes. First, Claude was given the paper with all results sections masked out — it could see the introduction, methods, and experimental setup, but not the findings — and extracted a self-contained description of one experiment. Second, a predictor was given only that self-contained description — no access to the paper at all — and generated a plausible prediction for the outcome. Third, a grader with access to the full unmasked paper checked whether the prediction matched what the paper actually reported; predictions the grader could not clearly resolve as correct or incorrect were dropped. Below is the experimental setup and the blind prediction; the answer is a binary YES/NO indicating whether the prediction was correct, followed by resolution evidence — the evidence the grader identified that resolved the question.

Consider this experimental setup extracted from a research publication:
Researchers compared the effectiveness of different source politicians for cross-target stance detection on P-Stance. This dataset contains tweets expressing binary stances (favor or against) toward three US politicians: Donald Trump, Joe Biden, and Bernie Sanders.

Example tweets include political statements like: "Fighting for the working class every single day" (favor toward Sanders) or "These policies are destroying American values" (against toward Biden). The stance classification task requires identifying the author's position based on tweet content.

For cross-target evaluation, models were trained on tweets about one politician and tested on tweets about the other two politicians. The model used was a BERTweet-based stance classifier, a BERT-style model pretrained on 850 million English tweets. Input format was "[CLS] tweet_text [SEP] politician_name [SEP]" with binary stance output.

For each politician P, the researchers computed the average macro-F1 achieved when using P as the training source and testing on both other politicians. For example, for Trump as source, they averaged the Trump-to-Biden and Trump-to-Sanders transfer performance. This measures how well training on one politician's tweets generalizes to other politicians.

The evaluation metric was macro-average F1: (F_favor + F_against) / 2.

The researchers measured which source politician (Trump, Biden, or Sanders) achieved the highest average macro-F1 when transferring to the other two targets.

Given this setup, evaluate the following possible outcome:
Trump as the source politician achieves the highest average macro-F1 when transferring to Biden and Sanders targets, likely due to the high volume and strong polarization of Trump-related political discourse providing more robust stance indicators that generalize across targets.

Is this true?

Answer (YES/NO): NO